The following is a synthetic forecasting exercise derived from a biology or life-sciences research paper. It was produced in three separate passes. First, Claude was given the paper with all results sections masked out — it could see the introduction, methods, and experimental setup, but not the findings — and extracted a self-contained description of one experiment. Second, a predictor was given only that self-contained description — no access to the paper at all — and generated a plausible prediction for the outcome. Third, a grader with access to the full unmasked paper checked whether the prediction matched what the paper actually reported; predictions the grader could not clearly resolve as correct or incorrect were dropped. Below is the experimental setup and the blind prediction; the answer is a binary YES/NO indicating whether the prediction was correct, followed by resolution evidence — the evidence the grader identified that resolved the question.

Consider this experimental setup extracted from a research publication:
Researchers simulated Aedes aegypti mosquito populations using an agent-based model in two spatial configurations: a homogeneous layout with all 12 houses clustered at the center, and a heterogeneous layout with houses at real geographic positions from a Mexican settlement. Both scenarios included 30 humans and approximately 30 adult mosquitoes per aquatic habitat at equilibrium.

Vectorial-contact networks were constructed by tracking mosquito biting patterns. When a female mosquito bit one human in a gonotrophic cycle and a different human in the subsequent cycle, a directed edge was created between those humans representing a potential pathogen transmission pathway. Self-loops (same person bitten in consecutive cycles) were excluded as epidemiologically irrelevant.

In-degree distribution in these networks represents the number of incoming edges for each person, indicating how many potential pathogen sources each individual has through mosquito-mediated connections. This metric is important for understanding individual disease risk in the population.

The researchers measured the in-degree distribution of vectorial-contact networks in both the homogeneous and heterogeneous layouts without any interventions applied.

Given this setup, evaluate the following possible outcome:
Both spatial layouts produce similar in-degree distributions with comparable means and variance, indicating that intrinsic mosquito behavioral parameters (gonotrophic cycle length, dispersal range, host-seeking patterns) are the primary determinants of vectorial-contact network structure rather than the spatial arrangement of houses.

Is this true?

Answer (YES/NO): NO